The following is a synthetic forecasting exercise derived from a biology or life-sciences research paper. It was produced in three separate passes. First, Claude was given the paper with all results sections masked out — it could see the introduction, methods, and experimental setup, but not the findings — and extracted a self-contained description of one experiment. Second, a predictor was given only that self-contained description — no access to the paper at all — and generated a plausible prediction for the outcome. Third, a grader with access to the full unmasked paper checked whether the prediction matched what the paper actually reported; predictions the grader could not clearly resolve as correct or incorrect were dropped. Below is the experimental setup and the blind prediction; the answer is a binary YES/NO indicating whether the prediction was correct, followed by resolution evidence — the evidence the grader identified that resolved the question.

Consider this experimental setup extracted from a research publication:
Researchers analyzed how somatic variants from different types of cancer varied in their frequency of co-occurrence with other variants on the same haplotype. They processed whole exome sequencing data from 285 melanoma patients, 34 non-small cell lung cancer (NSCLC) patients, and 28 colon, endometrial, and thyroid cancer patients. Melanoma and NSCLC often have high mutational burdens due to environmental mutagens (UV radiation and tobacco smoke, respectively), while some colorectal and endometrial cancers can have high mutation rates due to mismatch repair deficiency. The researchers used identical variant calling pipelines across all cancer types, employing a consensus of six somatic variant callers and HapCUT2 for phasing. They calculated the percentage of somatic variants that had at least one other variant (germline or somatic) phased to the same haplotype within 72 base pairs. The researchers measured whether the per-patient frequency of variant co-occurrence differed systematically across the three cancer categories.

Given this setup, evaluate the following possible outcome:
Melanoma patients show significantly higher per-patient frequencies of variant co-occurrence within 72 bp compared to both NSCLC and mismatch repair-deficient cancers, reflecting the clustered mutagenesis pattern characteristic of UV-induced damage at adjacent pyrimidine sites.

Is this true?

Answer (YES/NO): NO